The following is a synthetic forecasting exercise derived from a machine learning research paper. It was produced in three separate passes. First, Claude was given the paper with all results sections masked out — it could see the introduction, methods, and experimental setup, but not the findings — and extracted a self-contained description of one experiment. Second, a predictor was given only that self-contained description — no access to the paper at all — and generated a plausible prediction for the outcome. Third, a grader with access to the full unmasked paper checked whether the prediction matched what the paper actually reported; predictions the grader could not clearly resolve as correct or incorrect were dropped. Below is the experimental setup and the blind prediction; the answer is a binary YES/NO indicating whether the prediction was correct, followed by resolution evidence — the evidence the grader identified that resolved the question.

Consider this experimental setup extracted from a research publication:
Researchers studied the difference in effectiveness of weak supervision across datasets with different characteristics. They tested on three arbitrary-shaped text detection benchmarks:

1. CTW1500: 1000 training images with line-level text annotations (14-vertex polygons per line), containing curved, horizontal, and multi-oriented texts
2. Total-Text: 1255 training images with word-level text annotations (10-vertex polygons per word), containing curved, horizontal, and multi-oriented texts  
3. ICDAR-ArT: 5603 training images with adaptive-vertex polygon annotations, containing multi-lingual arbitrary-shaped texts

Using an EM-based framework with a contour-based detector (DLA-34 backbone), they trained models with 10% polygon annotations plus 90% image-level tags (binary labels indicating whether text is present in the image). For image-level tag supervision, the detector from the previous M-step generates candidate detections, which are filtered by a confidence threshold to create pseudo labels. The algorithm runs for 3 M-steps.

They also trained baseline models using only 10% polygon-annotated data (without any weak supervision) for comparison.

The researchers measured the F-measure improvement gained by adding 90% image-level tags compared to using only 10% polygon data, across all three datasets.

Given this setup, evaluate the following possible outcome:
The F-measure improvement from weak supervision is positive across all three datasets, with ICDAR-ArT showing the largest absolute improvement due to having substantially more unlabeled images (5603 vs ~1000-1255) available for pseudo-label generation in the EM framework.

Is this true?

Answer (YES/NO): YES